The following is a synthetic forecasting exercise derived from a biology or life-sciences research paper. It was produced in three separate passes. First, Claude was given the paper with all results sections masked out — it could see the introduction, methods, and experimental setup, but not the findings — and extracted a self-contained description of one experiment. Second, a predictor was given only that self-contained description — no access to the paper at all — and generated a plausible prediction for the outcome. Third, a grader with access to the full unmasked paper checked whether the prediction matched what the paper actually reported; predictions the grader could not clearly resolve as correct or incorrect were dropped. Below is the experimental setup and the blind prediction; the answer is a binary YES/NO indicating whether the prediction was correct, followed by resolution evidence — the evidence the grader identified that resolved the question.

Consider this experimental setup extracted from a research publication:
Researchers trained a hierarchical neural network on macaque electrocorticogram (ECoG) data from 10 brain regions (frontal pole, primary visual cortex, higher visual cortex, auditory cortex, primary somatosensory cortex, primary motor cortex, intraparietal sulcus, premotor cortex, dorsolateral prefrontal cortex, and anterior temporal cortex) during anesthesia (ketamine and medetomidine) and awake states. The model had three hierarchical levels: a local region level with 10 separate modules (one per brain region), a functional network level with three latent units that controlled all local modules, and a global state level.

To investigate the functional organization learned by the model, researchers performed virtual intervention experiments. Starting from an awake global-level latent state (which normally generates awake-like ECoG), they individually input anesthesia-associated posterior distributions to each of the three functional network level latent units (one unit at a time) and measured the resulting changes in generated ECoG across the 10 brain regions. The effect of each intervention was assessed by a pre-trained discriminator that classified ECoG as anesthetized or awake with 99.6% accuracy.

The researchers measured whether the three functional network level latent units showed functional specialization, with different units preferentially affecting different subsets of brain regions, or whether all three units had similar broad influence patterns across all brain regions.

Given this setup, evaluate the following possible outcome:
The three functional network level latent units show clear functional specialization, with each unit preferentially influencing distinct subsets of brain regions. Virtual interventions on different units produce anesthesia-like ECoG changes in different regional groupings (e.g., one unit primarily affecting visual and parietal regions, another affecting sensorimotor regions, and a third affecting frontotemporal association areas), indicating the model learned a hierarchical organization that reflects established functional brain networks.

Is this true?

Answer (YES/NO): YES